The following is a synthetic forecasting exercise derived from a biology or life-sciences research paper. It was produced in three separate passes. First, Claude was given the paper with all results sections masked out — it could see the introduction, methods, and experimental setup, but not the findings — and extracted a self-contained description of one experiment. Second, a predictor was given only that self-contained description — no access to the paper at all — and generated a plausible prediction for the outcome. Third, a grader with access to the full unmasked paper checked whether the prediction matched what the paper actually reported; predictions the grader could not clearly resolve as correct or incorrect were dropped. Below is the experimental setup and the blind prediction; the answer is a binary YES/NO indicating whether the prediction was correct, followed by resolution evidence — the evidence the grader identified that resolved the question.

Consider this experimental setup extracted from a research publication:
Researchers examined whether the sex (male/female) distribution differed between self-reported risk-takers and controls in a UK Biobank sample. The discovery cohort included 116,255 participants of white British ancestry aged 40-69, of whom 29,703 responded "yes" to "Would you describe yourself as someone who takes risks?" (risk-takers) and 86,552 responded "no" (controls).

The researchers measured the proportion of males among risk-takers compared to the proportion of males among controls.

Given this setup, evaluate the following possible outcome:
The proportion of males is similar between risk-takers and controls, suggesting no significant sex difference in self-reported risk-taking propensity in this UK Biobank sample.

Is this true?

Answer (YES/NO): NO